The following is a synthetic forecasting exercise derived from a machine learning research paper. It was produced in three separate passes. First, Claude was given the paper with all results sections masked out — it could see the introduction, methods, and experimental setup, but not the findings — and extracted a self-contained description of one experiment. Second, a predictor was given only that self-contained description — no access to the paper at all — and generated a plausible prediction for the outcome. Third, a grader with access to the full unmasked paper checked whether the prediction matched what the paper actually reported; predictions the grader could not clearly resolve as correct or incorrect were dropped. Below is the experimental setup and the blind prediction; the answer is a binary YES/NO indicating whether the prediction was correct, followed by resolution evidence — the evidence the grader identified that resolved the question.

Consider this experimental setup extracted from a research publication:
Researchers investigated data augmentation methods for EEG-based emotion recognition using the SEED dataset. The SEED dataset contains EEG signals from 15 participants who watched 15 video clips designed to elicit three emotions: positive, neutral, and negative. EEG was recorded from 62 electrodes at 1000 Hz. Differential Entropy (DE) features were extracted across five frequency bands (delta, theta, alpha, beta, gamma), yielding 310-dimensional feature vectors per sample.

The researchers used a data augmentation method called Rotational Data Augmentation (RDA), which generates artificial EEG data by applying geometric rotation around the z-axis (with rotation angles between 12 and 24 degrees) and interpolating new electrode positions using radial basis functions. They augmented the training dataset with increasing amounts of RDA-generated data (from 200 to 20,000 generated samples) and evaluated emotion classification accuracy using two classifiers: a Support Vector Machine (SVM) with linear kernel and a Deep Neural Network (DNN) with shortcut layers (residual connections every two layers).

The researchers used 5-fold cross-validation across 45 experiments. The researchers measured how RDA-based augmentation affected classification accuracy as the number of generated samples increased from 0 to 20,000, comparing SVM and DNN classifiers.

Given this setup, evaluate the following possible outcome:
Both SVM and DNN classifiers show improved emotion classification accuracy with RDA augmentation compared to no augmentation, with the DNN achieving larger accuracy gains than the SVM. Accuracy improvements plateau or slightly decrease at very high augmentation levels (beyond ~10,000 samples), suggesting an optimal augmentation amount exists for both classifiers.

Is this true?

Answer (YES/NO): NO